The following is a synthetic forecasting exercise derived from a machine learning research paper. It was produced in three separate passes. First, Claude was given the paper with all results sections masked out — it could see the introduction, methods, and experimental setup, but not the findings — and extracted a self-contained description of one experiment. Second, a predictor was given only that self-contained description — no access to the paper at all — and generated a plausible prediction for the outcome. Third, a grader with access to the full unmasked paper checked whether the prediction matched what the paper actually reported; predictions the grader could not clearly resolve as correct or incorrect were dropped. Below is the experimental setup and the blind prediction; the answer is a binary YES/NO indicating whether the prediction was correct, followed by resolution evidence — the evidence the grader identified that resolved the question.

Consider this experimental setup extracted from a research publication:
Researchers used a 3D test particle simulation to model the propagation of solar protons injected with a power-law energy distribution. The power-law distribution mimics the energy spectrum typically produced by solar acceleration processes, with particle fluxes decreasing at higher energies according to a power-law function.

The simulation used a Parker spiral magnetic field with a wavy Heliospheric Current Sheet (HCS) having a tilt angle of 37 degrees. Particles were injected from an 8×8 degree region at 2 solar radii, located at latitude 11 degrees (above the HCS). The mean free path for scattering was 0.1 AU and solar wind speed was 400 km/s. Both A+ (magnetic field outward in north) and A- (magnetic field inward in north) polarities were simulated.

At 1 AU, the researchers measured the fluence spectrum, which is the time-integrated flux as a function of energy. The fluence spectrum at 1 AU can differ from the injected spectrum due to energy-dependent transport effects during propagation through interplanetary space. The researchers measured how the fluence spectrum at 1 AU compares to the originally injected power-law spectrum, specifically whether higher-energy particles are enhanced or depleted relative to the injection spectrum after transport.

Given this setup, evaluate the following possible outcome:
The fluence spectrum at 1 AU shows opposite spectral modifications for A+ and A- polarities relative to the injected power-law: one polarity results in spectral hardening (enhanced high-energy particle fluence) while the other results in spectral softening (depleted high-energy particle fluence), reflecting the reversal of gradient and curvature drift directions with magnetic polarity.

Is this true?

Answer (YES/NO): NO